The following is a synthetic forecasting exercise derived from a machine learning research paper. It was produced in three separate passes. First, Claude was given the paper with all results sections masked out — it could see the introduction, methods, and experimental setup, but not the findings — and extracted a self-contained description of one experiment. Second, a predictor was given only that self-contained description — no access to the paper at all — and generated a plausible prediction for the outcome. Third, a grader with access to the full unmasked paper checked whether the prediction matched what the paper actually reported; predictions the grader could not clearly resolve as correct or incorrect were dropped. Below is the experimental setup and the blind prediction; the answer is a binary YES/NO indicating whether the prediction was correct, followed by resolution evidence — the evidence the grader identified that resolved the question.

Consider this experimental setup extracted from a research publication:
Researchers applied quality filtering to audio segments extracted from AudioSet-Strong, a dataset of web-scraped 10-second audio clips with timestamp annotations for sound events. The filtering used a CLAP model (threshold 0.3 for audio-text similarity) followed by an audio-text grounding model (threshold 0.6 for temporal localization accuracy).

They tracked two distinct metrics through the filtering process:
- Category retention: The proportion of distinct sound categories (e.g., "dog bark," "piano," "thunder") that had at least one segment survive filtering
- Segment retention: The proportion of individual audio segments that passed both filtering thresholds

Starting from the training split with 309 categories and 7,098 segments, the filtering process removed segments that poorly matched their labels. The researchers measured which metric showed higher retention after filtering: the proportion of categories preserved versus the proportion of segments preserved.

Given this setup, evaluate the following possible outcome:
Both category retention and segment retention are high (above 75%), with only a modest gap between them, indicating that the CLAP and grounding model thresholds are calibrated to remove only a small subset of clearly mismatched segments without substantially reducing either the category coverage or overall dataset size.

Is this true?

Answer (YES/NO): NO